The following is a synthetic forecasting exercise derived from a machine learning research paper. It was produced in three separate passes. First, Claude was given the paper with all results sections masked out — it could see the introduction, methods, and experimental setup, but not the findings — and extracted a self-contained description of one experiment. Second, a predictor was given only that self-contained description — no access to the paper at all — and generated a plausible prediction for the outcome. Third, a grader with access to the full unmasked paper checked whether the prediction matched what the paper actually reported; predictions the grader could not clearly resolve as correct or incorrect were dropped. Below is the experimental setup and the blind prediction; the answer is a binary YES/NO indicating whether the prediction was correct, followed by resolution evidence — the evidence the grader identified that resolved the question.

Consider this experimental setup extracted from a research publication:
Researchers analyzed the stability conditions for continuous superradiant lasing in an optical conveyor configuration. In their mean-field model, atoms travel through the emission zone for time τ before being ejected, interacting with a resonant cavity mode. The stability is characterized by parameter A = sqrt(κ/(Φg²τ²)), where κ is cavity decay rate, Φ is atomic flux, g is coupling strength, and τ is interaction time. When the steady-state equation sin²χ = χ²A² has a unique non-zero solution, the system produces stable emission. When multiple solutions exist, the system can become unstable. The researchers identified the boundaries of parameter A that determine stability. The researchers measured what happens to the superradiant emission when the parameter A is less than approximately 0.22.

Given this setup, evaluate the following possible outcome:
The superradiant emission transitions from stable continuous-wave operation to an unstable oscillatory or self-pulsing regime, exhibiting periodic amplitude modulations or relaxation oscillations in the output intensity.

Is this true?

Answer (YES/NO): YES